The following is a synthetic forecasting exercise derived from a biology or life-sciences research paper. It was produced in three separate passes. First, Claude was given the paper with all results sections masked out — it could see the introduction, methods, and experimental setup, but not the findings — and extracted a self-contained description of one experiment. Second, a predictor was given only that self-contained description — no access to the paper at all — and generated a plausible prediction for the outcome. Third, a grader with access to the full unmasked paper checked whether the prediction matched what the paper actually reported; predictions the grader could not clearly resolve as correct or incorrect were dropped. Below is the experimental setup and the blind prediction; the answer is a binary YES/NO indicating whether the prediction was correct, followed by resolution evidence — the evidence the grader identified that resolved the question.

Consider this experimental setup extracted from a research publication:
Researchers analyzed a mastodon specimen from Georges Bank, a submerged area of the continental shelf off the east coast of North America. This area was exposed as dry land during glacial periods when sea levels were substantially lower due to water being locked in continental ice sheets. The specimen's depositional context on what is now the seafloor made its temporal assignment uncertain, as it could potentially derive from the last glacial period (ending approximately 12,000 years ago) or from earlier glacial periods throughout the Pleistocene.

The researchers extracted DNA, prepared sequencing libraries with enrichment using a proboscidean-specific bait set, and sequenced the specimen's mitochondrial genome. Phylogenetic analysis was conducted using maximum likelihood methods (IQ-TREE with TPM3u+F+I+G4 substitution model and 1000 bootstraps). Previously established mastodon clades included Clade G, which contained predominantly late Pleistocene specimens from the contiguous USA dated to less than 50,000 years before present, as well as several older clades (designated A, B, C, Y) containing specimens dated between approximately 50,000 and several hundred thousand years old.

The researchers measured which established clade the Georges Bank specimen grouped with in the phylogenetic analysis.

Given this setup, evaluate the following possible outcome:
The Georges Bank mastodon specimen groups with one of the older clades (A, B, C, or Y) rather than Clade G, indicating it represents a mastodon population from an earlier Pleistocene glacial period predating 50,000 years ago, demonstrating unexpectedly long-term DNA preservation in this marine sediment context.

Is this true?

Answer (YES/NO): NO